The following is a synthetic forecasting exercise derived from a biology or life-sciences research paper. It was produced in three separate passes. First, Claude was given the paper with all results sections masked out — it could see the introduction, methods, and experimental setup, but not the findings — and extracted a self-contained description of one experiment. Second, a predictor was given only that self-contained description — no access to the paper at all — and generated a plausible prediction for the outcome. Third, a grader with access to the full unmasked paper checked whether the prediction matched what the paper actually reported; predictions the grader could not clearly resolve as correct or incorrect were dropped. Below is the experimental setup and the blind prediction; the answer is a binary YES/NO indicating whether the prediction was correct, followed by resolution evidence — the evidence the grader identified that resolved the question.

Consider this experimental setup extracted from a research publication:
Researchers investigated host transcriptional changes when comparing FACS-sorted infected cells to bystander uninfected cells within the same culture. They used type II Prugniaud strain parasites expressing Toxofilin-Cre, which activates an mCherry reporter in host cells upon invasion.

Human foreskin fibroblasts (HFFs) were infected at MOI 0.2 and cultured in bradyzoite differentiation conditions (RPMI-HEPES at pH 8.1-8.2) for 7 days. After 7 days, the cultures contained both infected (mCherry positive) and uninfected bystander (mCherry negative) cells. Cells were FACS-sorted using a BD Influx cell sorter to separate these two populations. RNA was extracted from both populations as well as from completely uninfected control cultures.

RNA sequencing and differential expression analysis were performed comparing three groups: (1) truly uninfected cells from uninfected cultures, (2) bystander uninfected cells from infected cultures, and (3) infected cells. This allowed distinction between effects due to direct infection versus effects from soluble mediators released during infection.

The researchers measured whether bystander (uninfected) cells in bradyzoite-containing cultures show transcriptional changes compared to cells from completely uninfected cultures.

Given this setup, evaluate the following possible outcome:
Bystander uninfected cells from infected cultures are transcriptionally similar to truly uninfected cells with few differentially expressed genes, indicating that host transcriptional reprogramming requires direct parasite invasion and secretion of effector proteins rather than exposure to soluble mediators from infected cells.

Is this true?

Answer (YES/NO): NO